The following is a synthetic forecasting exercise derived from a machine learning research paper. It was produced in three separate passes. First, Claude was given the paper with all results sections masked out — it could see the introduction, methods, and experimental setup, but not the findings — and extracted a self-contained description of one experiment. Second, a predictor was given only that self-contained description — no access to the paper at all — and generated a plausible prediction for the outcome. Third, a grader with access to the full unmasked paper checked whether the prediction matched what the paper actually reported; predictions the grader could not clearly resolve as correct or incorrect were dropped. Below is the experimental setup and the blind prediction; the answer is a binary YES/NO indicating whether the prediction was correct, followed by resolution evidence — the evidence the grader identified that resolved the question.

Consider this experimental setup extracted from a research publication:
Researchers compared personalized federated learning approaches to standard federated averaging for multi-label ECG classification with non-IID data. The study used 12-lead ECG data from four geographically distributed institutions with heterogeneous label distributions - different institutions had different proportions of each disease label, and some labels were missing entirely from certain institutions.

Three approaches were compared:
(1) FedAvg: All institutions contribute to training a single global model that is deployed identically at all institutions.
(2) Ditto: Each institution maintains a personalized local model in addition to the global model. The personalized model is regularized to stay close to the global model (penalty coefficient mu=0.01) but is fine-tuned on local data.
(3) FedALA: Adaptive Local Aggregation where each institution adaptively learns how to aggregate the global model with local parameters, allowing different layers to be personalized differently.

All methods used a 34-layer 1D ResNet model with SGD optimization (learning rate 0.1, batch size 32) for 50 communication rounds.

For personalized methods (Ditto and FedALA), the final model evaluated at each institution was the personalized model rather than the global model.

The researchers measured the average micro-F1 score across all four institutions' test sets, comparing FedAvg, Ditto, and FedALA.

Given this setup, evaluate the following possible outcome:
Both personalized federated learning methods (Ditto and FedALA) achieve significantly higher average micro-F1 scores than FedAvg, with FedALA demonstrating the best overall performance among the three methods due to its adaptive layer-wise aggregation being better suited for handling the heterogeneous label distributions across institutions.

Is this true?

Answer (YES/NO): NO